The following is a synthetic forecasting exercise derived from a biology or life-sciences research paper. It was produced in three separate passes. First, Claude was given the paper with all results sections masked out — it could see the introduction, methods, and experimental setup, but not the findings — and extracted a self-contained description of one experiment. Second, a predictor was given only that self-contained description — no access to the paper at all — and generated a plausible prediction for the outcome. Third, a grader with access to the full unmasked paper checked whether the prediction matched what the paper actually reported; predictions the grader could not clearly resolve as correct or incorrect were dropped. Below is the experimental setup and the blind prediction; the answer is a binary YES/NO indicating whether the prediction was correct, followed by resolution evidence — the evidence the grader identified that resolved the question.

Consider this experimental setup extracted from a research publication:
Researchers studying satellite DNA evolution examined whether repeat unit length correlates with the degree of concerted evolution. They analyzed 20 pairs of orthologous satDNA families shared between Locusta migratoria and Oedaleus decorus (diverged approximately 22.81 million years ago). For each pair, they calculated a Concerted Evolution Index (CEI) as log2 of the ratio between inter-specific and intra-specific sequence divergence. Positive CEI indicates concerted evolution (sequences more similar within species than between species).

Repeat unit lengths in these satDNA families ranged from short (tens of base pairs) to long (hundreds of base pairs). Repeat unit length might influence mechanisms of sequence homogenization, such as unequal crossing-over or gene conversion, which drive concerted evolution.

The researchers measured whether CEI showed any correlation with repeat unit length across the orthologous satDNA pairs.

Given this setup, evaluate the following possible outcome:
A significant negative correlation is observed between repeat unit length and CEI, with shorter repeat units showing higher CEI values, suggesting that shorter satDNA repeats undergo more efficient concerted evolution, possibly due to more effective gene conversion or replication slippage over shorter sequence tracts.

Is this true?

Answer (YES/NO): NO